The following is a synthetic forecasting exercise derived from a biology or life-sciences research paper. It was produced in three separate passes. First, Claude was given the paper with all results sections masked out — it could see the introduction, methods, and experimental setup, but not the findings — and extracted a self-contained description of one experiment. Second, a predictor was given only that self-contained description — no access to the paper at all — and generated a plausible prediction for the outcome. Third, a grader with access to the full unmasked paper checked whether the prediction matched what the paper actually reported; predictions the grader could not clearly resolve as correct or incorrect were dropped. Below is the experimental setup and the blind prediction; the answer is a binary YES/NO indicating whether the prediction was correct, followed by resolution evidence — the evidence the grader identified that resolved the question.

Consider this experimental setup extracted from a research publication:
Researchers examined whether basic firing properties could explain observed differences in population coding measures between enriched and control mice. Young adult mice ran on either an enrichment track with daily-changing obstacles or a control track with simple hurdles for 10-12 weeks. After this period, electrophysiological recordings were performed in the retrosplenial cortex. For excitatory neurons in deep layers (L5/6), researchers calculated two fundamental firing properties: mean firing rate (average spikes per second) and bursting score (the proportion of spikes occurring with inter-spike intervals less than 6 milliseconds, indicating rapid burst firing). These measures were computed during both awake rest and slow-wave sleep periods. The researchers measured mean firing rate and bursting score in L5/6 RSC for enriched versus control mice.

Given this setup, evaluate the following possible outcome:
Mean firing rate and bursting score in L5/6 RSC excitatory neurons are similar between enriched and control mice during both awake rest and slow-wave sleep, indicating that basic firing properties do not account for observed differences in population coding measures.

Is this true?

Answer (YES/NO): YES